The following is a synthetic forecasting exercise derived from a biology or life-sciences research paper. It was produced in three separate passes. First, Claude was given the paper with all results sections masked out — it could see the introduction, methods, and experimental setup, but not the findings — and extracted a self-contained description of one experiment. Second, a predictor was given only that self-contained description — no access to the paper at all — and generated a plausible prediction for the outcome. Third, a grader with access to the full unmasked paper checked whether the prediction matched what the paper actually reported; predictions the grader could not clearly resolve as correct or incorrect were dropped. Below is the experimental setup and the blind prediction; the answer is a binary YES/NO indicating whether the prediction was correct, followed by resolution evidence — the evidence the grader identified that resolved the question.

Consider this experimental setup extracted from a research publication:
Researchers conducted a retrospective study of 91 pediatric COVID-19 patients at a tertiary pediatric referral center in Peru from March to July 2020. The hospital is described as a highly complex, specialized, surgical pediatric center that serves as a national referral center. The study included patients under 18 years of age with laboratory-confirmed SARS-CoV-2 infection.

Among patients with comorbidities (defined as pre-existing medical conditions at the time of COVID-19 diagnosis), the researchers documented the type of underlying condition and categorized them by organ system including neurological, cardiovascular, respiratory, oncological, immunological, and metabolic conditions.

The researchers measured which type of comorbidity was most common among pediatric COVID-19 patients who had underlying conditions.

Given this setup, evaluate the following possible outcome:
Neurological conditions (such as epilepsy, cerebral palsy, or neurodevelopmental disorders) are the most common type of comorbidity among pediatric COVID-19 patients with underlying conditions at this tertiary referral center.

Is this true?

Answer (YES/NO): YES